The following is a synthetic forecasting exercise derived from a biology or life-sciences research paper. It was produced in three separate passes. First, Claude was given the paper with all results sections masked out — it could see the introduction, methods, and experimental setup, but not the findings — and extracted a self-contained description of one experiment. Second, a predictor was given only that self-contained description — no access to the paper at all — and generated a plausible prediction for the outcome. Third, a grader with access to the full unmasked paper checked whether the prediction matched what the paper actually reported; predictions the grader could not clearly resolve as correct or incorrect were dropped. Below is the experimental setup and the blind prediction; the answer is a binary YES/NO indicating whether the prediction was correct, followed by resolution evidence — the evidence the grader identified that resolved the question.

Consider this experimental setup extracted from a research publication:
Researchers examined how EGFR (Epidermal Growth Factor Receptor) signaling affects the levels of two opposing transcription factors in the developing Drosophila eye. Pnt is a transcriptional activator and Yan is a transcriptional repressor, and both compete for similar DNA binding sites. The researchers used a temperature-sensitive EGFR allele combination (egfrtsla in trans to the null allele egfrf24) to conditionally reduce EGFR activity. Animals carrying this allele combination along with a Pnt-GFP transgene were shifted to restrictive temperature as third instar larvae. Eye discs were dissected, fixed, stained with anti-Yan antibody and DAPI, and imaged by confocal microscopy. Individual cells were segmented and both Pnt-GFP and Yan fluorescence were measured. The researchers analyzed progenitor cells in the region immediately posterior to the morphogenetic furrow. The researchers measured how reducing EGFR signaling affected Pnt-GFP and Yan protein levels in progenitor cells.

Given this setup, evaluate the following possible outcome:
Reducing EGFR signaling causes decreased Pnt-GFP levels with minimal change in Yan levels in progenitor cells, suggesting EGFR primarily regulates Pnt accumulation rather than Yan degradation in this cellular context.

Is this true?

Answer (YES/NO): NO